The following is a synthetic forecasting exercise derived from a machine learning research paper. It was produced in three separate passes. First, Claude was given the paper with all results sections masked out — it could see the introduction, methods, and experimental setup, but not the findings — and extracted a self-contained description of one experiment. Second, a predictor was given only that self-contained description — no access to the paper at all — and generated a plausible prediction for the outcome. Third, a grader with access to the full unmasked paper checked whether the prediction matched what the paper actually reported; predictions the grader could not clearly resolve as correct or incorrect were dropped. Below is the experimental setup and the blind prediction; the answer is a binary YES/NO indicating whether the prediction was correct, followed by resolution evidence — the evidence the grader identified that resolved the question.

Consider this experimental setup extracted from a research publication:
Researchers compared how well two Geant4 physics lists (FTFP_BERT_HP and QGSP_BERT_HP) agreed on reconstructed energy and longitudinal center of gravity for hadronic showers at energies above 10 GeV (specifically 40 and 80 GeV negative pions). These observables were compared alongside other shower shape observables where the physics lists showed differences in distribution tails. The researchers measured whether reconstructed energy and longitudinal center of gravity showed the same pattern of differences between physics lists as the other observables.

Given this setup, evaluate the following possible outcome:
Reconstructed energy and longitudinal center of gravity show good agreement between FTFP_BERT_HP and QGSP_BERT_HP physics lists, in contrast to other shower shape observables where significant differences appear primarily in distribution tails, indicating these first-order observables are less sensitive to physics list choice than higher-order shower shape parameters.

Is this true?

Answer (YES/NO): YES